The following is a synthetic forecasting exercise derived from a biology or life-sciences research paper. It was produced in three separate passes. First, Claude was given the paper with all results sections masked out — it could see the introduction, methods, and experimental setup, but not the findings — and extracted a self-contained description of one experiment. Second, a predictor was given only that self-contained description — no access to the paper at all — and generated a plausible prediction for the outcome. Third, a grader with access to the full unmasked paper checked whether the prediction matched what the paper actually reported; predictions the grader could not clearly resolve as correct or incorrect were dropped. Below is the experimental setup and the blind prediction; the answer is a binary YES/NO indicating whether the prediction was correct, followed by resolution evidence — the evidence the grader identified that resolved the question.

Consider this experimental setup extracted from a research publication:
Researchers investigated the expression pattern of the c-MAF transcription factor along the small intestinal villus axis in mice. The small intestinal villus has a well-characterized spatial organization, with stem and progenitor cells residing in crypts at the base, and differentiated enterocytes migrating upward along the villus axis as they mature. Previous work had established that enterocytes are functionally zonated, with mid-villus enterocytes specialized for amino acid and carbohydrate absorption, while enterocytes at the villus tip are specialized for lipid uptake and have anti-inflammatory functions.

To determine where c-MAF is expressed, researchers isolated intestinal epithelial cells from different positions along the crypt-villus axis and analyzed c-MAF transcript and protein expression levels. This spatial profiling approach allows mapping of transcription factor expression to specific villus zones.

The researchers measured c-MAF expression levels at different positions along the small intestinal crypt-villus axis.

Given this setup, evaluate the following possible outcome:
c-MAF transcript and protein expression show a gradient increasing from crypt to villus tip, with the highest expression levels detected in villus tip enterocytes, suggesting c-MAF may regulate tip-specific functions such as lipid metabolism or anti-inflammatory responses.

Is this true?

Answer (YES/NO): NO